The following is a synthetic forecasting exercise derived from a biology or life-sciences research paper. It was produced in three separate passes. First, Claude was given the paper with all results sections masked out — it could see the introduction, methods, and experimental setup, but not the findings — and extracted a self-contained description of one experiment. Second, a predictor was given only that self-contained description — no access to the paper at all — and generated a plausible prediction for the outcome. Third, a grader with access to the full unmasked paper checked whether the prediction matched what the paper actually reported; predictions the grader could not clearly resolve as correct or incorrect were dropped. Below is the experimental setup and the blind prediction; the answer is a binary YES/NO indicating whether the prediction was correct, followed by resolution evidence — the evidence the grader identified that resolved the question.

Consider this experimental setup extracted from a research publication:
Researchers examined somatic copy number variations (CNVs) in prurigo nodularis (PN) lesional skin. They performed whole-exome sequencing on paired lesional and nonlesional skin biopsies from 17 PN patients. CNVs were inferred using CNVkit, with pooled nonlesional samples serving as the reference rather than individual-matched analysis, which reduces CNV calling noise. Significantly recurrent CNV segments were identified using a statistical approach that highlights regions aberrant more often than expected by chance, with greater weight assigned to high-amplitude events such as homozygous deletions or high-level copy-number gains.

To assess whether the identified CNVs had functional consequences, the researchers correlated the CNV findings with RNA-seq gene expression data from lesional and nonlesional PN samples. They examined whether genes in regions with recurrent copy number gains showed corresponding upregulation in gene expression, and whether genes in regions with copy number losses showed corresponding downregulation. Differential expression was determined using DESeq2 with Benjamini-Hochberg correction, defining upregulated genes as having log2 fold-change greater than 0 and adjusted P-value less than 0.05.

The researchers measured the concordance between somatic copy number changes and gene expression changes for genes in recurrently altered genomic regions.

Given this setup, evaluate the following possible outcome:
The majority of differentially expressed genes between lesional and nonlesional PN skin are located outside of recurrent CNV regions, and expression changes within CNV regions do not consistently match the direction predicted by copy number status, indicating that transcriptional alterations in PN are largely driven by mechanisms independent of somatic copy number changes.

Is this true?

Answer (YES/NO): NO